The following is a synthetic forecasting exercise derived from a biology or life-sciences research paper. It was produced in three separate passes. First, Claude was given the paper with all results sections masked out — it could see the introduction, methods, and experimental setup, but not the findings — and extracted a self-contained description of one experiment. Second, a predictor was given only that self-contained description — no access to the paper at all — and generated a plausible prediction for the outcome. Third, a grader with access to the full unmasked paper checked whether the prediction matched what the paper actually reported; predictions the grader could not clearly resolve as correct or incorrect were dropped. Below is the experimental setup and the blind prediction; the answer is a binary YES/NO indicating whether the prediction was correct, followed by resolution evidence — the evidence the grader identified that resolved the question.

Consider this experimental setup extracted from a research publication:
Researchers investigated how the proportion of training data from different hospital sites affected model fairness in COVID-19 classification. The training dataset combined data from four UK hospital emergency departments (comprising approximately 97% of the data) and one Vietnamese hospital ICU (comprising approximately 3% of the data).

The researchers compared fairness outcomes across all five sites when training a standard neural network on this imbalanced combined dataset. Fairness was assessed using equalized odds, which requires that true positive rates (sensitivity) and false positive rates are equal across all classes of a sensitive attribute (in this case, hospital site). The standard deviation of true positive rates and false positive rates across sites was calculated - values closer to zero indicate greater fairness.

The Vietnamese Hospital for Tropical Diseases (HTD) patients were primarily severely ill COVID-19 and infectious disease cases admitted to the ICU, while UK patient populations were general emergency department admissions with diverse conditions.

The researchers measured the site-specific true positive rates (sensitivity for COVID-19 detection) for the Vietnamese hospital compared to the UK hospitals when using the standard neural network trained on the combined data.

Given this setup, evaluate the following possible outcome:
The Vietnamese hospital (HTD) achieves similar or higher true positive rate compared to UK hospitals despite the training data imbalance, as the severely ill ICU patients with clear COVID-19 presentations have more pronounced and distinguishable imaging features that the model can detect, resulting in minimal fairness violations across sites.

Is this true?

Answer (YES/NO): NO